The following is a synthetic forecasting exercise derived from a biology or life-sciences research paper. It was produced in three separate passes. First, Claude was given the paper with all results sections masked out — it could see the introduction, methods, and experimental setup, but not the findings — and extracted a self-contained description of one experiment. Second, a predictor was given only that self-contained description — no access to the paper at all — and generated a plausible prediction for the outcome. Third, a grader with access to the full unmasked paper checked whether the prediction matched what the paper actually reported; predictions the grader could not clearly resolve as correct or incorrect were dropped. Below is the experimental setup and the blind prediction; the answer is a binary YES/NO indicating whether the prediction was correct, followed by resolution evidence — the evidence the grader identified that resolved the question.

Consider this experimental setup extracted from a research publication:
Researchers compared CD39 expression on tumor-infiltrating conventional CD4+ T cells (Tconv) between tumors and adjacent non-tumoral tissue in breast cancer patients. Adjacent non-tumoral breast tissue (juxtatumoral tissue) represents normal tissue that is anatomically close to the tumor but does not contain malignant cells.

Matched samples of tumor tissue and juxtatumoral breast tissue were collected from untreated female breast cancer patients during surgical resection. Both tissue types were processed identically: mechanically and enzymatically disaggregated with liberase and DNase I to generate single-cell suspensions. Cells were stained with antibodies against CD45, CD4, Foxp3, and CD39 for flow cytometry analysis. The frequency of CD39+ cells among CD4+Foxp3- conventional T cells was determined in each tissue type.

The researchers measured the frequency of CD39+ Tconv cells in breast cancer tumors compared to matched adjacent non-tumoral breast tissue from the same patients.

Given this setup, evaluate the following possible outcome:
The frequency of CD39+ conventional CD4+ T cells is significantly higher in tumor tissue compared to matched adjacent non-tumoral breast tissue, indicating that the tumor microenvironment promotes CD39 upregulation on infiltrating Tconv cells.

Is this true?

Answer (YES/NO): YES